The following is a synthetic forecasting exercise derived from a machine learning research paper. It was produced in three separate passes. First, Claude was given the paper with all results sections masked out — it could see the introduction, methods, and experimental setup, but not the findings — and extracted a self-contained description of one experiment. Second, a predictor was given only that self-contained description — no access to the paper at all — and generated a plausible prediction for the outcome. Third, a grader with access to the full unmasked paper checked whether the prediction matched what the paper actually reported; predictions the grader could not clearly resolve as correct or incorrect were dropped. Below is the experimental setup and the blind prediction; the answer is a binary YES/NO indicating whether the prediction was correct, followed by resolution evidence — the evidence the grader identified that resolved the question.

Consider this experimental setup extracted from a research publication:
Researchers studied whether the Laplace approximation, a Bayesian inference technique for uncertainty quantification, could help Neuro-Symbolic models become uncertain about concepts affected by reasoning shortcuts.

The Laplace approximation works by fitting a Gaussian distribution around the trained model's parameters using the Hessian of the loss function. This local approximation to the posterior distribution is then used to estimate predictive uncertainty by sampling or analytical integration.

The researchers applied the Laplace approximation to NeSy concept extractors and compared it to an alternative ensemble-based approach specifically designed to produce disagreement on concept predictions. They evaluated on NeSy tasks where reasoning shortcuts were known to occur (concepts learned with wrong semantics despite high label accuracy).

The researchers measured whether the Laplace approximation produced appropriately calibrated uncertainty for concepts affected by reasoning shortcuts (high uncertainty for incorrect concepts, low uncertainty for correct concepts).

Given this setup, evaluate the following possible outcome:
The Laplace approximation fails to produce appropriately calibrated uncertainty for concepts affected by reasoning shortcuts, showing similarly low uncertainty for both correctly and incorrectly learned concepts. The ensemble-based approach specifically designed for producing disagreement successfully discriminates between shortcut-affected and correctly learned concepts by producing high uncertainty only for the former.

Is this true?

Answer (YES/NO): YES